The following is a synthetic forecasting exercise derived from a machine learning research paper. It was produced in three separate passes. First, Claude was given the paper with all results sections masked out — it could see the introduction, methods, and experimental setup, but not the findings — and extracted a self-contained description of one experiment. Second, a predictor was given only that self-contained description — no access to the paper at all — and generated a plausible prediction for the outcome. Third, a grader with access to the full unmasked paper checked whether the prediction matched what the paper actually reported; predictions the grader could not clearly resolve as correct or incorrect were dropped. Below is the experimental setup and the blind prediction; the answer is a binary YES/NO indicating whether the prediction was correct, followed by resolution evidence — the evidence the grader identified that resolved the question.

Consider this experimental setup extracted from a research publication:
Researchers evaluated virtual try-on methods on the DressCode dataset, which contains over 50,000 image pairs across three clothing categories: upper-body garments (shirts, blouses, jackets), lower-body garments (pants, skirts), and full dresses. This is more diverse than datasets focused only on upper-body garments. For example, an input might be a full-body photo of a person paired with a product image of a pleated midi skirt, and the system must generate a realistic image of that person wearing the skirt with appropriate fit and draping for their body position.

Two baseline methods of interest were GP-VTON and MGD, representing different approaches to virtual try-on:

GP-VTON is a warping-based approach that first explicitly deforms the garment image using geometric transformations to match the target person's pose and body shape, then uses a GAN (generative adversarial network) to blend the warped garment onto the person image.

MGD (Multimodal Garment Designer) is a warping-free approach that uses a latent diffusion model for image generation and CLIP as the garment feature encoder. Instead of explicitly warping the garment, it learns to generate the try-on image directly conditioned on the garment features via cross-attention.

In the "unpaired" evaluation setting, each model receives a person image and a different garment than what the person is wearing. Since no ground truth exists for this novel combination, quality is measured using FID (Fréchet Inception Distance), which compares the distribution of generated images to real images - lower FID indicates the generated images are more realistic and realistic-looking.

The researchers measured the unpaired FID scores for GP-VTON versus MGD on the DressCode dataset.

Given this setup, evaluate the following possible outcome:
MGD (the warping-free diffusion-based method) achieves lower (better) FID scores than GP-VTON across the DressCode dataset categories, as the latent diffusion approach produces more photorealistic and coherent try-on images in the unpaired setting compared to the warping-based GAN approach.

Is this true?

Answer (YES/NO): YES